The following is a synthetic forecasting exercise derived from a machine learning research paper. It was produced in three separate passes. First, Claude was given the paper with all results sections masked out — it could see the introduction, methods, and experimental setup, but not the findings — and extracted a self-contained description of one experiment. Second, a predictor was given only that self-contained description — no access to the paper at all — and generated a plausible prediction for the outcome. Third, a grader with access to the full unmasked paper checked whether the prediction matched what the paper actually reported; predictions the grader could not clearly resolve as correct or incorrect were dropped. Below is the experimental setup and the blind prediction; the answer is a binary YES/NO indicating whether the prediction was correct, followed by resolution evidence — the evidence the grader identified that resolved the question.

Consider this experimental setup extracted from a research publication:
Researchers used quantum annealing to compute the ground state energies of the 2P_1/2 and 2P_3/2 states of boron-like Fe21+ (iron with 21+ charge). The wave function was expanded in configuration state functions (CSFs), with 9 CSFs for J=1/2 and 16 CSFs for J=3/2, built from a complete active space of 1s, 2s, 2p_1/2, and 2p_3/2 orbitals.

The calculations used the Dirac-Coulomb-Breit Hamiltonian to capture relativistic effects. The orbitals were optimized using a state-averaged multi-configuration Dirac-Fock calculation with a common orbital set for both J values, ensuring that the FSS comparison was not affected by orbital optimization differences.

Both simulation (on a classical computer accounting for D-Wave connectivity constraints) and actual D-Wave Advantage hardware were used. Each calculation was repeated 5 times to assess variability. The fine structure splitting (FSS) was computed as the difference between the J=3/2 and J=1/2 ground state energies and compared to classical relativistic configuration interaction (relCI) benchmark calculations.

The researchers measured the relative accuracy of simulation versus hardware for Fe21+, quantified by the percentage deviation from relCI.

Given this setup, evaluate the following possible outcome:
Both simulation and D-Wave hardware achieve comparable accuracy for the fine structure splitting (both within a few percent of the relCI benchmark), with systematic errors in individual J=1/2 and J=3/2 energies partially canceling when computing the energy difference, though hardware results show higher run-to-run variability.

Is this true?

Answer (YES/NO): NO